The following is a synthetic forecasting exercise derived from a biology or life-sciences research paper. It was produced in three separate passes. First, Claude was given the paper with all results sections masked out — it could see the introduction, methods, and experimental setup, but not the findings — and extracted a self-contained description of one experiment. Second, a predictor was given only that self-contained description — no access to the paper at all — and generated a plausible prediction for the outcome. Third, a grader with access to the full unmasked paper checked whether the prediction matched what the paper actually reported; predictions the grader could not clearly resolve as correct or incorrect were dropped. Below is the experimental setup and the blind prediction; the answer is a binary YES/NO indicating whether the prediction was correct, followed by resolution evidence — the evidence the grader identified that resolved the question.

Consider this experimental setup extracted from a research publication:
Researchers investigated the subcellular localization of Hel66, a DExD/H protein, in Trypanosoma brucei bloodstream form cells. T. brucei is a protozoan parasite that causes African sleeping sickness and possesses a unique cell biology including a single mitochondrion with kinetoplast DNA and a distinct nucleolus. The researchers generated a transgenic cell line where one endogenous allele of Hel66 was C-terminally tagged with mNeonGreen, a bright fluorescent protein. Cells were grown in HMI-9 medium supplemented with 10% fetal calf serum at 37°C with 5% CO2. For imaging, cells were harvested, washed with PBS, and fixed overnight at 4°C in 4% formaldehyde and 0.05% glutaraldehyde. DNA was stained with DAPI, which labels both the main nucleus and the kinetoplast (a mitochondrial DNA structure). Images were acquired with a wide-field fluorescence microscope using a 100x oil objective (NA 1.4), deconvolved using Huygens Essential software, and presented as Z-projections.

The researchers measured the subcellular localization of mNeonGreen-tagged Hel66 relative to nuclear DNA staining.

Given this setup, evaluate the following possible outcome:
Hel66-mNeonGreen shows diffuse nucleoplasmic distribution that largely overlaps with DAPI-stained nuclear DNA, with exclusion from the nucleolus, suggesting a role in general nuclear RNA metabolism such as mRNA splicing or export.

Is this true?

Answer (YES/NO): NO